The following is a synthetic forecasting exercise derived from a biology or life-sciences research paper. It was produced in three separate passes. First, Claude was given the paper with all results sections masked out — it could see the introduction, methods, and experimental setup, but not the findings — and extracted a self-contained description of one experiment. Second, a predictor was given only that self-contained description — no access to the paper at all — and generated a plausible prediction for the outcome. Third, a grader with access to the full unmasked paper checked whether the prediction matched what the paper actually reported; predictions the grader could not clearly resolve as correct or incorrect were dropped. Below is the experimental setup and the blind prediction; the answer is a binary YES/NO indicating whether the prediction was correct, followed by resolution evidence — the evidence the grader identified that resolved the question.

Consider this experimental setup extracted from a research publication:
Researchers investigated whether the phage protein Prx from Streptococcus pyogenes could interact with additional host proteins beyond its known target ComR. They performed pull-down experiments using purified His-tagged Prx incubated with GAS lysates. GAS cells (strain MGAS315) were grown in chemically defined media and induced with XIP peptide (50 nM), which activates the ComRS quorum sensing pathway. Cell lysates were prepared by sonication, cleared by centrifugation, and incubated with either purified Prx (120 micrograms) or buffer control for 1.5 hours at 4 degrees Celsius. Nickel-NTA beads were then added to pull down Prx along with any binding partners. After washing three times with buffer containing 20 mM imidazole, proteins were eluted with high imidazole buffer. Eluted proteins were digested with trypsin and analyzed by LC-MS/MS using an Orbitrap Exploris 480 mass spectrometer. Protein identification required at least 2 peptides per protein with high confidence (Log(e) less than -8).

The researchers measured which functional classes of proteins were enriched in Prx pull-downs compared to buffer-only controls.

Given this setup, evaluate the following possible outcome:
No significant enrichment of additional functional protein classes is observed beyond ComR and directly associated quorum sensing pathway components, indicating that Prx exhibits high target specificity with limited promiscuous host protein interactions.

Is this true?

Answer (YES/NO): NO